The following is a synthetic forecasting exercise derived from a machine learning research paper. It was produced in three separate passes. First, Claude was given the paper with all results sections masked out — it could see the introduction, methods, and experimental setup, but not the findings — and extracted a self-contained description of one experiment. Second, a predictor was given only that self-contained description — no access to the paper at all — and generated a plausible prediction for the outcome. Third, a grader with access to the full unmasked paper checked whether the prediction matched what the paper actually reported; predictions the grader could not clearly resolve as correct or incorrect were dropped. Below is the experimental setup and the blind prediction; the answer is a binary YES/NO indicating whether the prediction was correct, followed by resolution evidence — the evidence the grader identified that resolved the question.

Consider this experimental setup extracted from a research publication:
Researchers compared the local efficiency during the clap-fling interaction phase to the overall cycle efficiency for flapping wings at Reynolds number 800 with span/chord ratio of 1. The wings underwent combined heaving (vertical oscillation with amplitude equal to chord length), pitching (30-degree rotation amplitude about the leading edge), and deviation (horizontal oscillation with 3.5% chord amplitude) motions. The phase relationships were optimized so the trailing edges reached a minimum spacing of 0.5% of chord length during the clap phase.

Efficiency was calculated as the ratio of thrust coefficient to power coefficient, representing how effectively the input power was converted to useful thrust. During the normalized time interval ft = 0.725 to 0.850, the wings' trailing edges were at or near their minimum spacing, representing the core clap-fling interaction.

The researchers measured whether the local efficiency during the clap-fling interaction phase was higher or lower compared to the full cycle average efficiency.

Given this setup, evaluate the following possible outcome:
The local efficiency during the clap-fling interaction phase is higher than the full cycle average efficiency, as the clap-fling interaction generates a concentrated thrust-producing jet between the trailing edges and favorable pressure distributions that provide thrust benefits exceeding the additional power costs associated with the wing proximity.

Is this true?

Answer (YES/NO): YES